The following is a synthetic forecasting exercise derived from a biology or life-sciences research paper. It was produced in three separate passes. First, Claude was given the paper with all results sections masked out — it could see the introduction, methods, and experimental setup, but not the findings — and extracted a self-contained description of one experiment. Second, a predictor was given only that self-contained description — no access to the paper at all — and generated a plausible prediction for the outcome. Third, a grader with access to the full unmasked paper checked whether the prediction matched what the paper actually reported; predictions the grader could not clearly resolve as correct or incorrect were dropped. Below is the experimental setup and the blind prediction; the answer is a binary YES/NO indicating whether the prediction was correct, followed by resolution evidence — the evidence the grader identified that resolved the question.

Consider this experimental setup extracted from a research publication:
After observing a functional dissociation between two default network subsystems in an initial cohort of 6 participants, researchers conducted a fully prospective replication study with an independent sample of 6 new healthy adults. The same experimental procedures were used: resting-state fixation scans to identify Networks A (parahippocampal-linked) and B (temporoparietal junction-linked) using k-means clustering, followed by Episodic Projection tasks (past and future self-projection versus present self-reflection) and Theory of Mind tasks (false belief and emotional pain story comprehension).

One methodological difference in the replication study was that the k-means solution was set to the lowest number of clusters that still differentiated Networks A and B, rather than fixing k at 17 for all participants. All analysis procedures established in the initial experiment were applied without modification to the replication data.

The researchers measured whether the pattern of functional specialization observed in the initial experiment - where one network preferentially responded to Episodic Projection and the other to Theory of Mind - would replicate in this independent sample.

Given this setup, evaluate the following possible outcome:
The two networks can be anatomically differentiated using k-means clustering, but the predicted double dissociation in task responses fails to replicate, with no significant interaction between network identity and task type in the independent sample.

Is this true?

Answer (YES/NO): NO